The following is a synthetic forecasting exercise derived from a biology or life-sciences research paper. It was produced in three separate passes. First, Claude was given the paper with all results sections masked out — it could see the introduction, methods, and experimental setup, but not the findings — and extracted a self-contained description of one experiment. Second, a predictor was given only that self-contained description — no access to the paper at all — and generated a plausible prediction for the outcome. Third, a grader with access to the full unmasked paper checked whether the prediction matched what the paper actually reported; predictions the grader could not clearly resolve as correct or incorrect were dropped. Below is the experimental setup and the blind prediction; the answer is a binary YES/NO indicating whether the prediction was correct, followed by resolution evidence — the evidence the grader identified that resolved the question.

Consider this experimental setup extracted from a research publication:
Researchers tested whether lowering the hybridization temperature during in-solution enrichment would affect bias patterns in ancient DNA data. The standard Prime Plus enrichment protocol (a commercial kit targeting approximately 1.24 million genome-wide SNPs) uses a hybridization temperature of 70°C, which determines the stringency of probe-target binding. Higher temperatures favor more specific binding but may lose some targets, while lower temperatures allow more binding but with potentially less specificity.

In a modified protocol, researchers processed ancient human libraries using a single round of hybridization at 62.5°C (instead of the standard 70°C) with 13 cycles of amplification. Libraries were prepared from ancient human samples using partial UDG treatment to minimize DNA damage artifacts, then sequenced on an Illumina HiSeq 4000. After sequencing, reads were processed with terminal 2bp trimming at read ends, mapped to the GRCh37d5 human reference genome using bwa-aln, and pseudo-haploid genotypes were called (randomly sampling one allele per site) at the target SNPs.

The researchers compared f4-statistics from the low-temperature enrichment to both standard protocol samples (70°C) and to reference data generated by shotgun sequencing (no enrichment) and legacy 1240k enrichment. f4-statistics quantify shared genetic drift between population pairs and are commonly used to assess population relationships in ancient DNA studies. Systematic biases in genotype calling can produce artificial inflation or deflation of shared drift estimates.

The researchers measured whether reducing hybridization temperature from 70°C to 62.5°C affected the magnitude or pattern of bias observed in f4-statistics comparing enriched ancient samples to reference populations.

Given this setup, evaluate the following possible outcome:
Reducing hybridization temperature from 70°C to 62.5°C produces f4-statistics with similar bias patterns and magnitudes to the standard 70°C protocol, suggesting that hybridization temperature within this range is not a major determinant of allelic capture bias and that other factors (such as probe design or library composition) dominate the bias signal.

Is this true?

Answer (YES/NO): NO